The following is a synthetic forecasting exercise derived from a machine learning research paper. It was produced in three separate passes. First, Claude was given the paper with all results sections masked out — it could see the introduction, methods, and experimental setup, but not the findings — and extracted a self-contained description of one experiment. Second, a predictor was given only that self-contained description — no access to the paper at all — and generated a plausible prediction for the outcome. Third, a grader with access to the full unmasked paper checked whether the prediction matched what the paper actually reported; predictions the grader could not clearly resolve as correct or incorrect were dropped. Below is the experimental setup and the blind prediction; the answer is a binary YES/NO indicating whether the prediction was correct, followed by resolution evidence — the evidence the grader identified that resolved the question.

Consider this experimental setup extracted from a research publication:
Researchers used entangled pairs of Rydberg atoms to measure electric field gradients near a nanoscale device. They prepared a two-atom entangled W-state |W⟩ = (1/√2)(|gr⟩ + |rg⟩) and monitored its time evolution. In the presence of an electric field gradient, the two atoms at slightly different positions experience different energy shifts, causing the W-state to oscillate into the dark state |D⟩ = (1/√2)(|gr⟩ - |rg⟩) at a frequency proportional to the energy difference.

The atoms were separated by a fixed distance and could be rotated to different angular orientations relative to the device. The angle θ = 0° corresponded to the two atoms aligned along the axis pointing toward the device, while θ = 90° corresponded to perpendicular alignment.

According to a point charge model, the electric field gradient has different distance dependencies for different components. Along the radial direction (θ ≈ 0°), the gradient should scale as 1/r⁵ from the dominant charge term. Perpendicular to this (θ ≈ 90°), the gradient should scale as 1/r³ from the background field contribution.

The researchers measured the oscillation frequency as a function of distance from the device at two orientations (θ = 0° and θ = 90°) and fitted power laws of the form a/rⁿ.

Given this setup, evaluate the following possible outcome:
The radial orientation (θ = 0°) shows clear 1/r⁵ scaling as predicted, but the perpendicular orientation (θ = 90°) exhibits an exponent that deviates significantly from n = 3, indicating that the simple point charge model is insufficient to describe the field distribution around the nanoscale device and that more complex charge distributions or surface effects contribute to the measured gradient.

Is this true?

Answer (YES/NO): NO